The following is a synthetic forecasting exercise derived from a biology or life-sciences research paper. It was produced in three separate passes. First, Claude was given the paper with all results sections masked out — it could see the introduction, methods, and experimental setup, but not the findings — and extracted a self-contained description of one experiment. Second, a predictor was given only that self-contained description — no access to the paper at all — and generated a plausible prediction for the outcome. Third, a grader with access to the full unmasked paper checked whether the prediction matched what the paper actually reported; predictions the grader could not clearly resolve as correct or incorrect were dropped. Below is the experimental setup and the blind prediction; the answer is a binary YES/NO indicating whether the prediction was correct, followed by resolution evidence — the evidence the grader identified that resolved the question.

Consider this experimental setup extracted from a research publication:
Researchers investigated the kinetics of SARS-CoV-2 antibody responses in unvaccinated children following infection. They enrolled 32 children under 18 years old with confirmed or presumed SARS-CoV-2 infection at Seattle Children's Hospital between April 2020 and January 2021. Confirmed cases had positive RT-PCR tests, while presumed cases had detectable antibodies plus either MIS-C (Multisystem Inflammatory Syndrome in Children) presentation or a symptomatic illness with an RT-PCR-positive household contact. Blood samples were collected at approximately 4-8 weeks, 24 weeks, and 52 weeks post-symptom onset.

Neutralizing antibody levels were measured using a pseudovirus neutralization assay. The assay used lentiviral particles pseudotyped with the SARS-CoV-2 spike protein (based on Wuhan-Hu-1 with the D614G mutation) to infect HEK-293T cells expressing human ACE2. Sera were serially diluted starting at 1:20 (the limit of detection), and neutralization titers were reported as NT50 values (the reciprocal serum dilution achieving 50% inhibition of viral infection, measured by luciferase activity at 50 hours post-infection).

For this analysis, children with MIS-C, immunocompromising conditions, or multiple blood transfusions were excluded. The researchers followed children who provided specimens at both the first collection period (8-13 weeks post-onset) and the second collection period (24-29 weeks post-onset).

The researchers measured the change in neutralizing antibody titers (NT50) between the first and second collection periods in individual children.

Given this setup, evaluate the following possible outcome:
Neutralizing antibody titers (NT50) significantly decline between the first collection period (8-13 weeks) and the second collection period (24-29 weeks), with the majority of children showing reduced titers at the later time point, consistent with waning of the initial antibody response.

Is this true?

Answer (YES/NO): NO